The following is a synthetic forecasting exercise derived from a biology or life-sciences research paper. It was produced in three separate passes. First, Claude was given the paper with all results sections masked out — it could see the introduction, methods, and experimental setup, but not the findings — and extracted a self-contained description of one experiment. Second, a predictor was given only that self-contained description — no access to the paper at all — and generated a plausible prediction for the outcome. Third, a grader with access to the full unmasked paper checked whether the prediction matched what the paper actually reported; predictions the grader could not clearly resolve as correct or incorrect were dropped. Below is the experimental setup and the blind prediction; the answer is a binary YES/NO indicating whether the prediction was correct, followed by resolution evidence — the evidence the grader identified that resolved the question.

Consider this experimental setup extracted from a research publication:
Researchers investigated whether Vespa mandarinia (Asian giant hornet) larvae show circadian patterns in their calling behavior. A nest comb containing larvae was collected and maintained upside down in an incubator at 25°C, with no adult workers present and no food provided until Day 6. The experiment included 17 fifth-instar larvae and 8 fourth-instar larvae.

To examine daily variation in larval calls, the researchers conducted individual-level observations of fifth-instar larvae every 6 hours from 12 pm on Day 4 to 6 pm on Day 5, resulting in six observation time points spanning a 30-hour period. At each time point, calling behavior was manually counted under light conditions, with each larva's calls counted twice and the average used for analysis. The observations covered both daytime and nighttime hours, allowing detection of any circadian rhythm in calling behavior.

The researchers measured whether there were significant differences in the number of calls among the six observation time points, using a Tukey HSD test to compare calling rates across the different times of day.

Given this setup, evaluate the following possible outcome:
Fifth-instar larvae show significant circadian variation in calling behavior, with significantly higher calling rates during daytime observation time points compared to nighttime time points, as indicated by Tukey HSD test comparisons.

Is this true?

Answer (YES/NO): NO